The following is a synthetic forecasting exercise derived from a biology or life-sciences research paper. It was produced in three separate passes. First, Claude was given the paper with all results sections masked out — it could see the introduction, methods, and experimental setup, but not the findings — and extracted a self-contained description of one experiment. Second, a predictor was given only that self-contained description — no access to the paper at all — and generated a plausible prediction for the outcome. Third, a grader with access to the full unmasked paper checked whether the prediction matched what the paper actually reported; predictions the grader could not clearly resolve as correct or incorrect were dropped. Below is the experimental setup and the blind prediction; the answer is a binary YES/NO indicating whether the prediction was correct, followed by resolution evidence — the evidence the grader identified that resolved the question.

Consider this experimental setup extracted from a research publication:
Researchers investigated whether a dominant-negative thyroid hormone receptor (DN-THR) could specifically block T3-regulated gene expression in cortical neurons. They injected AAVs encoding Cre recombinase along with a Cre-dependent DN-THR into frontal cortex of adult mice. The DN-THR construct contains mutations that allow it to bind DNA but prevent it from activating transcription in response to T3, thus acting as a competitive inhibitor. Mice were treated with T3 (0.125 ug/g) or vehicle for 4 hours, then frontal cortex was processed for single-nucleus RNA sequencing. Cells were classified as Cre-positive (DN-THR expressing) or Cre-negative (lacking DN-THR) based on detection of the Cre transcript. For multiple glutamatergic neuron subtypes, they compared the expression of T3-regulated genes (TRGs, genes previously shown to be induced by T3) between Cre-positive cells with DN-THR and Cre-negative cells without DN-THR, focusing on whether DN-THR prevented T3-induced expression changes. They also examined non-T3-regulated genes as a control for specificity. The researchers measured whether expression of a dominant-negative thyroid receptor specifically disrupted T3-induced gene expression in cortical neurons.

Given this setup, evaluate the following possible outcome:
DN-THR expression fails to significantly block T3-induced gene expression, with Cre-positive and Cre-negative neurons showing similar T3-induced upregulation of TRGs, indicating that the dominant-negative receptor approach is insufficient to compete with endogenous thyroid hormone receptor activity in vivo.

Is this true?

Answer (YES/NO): NO